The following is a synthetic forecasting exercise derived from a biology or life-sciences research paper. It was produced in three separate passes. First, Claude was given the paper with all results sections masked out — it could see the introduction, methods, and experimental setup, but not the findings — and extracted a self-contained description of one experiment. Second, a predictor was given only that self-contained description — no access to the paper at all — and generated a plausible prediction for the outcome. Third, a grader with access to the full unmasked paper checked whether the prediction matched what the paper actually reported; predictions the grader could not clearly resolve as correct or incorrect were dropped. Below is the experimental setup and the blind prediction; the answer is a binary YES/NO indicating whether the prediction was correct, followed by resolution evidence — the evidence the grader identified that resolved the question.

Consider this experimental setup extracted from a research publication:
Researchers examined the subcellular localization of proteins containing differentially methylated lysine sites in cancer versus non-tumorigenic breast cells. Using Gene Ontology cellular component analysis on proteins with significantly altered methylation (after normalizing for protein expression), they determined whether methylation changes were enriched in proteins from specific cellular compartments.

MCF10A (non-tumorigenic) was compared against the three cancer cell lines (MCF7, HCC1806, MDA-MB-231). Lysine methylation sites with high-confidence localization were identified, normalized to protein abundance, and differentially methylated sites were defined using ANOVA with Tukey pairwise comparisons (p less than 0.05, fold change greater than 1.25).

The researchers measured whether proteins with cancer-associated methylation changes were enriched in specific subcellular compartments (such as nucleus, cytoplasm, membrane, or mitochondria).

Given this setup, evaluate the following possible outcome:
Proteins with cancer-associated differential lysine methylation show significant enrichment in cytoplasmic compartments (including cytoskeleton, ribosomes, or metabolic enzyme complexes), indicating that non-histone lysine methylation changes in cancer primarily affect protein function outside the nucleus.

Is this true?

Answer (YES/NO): YES